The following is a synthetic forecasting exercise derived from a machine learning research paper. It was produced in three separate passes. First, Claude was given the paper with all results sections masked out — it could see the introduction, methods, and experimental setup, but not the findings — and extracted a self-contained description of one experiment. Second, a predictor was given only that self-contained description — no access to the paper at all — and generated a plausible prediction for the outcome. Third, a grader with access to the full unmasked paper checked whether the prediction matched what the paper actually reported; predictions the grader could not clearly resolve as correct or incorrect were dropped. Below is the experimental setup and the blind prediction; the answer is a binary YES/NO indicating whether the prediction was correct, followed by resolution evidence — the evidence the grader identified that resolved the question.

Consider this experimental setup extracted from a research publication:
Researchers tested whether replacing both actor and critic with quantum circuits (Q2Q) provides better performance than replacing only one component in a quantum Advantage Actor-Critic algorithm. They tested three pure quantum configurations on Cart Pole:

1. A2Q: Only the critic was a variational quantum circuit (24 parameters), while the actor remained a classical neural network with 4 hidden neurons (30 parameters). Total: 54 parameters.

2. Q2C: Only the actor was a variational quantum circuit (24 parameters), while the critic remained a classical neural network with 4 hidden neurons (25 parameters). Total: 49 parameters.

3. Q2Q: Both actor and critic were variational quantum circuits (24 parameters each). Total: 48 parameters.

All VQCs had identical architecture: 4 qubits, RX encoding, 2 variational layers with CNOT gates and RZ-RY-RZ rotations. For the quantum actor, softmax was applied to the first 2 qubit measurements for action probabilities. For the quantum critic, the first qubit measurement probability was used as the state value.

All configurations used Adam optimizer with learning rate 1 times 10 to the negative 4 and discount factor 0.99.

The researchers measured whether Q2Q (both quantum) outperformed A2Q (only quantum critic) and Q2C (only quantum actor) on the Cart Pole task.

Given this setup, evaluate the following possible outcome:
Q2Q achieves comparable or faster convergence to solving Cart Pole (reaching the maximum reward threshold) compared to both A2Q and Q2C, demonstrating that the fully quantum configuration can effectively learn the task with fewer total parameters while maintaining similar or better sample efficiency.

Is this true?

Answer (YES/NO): NO